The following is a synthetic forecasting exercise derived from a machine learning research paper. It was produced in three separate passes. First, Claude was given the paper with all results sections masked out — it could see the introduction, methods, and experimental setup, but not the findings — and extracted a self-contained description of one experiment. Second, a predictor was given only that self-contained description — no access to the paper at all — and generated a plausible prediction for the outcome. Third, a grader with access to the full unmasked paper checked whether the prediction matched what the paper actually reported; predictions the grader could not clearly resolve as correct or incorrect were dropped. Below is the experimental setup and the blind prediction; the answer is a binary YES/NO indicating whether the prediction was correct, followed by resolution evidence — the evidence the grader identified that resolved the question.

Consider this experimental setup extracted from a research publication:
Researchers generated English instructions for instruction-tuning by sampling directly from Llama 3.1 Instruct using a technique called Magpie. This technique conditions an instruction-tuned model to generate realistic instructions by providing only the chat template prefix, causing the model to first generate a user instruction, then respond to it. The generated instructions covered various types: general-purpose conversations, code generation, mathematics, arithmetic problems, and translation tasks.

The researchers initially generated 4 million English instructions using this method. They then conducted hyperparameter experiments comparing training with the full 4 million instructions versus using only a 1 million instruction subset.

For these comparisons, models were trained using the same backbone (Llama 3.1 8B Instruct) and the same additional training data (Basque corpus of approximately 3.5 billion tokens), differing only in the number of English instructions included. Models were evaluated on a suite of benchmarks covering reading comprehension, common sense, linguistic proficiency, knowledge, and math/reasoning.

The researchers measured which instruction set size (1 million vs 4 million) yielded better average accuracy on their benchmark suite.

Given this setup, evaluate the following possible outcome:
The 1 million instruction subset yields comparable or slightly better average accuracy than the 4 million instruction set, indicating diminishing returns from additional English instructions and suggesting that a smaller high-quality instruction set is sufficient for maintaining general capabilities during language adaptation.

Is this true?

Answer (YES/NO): YES